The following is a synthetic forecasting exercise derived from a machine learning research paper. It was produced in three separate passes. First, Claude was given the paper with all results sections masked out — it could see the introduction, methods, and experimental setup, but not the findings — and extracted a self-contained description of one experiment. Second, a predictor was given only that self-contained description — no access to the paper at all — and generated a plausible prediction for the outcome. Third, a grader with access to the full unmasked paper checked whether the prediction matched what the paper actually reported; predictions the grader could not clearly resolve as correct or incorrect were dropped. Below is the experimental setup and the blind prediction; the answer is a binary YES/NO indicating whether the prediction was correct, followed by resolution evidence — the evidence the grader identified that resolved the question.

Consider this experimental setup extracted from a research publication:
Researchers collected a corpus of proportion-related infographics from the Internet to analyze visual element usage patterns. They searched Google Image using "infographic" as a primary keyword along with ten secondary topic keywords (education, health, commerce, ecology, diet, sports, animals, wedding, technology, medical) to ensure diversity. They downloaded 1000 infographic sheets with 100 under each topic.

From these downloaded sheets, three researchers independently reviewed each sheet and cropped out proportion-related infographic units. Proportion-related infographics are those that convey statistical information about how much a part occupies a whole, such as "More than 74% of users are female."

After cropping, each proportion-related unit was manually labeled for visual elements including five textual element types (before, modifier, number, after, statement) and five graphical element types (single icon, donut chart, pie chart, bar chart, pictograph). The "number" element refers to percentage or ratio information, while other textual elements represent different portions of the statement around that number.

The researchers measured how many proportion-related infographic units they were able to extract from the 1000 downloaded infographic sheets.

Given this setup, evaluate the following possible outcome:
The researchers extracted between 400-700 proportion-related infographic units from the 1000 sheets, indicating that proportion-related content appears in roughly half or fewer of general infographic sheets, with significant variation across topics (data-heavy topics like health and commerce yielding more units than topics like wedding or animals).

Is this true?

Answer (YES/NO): NO